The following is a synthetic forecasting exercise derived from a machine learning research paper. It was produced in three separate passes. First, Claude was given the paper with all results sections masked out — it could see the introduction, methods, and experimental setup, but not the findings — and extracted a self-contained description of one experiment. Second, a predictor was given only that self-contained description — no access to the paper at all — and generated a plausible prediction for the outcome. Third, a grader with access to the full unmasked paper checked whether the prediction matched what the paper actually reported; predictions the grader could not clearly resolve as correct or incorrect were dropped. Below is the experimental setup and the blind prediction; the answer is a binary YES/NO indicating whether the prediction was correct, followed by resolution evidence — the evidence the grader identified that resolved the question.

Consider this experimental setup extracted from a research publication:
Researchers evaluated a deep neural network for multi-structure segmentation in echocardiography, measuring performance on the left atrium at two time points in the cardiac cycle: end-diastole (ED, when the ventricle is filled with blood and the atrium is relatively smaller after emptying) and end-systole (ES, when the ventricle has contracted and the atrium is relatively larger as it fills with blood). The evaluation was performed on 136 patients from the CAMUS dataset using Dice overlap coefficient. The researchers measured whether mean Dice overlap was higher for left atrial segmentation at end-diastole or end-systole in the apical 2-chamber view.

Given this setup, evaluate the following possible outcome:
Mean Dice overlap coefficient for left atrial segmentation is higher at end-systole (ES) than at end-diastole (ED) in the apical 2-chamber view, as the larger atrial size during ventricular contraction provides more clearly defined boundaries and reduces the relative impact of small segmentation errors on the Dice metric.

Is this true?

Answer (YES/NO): YES